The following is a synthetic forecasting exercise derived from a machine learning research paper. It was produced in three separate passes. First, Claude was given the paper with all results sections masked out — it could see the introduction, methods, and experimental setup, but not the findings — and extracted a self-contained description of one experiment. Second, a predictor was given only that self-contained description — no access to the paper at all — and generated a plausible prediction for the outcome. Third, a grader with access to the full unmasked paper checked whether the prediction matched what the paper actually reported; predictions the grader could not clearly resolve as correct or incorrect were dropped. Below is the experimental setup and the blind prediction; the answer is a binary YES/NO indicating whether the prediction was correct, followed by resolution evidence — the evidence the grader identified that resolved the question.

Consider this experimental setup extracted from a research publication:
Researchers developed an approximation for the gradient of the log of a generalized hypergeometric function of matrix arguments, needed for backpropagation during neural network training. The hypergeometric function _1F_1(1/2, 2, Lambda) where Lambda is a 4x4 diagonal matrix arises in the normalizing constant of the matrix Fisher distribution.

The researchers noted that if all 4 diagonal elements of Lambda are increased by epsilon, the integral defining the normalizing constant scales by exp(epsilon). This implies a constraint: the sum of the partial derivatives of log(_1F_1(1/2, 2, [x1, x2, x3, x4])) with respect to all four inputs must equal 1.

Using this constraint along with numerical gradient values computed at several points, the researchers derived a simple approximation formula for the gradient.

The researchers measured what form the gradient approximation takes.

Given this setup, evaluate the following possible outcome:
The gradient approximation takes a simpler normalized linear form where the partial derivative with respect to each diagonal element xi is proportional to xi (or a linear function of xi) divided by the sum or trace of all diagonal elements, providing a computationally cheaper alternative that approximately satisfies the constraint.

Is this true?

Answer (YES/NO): NO